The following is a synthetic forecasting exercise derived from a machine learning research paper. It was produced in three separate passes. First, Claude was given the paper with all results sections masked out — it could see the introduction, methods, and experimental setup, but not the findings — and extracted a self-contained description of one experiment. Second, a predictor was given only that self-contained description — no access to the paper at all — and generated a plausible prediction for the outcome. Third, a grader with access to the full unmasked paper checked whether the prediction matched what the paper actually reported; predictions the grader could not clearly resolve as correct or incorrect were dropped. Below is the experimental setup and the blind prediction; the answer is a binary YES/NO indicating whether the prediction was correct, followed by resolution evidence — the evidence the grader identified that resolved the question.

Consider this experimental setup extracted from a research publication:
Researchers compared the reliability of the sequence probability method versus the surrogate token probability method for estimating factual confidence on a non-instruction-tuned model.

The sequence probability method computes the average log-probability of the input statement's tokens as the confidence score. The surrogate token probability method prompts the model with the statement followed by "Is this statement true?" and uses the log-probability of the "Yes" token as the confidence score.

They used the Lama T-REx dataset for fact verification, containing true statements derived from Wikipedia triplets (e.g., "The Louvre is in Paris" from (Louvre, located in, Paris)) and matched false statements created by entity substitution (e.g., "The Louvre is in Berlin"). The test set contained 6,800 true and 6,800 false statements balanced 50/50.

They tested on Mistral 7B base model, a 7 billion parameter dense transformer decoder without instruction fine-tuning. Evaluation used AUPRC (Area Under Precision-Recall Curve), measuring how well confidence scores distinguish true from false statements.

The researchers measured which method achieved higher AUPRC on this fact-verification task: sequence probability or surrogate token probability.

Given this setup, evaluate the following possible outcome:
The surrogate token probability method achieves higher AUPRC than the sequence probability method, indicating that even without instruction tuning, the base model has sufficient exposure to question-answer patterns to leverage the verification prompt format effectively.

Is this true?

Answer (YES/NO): NO